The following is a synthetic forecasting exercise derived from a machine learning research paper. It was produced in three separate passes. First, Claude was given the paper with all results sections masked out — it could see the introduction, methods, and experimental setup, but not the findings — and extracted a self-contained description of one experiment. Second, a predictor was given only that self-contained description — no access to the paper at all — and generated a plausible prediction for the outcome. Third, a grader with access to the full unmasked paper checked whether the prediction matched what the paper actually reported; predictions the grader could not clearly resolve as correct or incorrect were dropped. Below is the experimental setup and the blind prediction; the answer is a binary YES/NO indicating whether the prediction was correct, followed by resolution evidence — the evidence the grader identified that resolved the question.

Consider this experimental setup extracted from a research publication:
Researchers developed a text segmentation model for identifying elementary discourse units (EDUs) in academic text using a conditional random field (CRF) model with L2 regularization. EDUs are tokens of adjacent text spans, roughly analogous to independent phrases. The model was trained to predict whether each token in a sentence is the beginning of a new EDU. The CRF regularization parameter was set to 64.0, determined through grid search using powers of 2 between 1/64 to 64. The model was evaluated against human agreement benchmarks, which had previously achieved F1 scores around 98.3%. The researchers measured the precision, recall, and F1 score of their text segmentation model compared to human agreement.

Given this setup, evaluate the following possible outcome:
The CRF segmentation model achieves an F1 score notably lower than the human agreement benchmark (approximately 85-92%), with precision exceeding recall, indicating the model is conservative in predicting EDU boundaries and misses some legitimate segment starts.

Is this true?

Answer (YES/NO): YES